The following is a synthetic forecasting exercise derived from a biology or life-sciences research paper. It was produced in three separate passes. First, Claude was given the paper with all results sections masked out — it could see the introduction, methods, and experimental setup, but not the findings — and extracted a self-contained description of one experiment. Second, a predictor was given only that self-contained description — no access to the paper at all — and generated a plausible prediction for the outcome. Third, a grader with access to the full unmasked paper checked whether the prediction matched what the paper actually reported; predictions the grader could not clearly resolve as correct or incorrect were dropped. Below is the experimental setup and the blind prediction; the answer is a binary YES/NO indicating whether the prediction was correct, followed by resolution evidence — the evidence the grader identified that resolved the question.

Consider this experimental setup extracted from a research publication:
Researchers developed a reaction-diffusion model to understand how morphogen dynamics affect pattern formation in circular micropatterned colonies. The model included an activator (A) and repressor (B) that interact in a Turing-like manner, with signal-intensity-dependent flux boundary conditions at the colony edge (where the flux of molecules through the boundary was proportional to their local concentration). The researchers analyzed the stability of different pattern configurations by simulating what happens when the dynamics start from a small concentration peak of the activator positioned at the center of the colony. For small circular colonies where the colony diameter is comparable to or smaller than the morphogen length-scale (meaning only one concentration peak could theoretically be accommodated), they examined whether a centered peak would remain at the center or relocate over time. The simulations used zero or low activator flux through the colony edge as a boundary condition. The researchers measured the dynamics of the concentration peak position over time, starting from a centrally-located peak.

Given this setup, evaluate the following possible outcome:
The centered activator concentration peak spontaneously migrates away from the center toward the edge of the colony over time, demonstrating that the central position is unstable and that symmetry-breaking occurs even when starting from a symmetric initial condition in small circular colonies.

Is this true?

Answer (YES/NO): YES